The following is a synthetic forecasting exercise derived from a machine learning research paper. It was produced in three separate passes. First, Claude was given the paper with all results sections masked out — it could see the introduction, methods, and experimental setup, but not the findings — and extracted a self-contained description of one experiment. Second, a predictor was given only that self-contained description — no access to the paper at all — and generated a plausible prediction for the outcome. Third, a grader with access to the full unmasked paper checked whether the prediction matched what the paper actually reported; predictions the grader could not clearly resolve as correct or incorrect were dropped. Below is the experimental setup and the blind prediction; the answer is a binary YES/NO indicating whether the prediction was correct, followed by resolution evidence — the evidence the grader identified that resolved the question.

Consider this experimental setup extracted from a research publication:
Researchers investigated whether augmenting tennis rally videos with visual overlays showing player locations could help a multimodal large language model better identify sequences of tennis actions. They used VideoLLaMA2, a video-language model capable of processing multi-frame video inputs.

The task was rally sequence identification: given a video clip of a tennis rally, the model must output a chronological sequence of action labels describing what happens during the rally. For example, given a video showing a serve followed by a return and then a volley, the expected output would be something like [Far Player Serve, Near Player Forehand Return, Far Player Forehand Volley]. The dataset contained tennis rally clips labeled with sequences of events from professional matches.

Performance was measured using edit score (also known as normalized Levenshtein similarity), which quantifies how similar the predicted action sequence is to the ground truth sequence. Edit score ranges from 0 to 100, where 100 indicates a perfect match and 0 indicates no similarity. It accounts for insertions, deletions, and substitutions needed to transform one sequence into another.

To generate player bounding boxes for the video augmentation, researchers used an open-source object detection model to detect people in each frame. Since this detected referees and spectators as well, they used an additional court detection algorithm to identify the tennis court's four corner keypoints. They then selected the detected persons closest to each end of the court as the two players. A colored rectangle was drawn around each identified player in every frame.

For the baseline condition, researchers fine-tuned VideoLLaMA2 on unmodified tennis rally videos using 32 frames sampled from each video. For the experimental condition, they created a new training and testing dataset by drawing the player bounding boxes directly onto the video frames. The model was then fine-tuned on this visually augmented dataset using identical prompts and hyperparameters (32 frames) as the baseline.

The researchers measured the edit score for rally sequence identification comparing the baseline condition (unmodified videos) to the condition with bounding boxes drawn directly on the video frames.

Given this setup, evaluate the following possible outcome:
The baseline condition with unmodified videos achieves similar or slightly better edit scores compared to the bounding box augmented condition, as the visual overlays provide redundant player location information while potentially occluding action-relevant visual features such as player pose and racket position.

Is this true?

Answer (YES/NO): NO